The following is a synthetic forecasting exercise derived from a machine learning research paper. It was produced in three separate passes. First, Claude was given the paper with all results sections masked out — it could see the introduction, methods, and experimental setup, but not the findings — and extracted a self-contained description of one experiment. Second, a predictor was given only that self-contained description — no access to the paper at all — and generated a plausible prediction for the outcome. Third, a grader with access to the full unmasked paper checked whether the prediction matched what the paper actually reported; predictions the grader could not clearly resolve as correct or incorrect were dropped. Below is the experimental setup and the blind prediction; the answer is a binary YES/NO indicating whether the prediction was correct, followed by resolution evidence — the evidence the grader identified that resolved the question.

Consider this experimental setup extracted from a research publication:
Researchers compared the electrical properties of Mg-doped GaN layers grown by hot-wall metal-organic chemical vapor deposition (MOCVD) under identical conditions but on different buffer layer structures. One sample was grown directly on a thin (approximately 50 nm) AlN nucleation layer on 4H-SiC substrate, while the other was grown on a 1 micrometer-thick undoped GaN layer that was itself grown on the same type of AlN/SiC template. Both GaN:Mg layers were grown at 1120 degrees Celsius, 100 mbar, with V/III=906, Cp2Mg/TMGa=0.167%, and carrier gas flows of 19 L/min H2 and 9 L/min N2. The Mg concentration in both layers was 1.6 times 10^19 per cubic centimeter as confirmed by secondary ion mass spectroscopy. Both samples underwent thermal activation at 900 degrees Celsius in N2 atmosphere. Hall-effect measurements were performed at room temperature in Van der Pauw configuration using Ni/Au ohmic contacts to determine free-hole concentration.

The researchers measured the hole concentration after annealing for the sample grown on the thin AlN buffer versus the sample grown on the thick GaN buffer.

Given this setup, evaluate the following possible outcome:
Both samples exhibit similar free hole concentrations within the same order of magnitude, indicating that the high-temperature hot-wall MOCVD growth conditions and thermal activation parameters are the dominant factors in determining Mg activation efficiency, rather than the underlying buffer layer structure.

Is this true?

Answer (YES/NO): NO